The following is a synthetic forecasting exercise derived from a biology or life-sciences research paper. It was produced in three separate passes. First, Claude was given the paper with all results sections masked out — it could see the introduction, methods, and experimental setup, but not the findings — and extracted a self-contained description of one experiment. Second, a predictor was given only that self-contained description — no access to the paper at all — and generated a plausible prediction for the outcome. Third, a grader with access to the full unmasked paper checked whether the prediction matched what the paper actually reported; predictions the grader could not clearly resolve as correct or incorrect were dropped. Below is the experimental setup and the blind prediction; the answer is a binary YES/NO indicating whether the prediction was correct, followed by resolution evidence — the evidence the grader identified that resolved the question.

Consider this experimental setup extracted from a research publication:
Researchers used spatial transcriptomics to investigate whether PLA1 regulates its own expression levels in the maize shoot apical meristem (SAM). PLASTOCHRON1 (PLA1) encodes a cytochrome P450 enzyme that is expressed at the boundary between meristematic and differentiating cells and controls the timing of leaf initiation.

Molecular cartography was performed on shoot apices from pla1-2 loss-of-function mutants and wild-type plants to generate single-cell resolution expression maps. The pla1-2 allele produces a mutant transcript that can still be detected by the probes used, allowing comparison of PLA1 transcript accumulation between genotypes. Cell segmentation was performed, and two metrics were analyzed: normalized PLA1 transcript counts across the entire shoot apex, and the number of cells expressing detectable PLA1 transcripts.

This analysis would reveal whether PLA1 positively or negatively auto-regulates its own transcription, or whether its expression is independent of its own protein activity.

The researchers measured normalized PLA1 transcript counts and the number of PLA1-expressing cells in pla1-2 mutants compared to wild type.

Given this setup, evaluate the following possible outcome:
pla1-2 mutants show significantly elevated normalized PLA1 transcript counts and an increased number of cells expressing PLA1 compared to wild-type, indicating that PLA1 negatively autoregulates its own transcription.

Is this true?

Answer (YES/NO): NO